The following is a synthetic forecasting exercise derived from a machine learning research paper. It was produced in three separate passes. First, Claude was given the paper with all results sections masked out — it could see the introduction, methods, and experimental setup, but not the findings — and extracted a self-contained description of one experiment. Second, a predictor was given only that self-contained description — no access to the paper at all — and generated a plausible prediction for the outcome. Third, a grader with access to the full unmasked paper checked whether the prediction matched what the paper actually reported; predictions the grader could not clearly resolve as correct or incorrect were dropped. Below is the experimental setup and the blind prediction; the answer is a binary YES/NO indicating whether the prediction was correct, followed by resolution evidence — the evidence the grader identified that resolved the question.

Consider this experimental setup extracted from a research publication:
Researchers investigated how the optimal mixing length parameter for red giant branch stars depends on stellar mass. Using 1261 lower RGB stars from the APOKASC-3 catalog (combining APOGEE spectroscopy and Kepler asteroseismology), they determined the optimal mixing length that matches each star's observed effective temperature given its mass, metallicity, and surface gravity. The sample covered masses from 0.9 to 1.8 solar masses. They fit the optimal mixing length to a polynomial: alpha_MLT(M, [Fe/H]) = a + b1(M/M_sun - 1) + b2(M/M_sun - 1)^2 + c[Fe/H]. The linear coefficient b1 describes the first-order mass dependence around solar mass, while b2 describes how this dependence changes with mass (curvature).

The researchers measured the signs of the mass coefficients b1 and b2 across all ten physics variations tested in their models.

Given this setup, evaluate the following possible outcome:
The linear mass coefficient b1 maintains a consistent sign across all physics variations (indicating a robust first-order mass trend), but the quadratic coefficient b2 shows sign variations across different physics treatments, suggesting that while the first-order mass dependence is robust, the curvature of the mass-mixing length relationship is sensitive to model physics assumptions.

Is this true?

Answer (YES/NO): NO